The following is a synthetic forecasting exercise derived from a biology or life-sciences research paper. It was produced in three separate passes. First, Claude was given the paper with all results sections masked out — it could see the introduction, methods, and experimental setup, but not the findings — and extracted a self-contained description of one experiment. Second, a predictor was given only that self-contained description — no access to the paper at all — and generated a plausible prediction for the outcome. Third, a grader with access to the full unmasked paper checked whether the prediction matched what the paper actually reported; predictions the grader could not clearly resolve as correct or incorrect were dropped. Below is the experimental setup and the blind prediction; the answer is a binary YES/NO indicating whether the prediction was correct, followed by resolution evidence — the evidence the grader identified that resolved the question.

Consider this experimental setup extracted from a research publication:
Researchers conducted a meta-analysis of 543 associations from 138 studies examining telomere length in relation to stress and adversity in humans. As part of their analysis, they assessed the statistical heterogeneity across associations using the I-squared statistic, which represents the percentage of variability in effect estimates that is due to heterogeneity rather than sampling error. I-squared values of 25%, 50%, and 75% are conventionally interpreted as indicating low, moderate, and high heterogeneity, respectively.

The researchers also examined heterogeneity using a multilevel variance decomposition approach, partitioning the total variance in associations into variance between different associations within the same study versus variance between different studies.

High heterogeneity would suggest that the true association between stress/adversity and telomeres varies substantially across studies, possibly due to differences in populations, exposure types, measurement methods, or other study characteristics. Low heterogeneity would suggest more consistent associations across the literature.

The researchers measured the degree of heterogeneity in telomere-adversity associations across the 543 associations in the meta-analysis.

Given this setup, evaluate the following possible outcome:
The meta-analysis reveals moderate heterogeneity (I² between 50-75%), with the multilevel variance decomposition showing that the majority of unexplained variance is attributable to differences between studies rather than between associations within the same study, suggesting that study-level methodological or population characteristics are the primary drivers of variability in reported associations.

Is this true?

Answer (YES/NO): NO